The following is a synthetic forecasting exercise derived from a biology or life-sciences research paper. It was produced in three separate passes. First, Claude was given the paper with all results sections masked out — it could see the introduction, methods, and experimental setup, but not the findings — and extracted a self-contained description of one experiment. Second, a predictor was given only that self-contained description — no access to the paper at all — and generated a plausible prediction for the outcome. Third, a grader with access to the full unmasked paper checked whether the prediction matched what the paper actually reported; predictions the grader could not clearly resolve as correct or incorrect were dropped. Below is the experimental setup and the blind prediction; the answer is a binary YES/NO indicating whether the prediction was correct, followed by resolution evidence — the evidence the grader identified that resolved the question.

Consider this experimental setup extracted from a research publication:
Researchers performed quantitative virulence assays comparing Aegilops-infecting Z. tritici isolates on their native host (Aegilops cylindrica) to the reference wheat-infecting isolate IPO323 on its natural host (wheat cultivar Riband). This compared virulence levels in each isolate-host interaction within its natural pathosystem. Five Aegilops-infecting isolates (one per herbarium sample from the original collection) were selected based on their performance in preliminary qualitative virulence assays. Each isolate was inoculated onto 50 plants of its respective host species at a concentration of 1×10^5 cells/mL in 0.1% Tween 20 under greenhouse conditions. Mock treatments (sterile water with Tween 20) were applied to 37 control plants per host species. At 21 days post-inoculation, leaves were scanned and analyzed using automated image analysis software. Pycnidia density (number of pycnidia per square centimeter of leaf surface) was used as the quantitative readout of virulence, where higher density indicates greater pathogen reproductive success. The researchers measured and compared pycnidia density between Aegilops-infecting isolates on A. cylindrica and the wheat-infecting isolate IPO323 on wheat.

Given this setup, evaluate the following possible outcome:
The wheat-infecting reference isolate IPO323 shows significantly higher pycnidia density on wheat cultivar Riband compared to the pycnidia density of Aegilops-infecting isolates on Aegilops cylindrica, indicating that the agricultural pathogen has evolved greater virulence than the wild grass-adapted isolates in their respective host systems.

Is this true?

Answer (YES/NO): NO